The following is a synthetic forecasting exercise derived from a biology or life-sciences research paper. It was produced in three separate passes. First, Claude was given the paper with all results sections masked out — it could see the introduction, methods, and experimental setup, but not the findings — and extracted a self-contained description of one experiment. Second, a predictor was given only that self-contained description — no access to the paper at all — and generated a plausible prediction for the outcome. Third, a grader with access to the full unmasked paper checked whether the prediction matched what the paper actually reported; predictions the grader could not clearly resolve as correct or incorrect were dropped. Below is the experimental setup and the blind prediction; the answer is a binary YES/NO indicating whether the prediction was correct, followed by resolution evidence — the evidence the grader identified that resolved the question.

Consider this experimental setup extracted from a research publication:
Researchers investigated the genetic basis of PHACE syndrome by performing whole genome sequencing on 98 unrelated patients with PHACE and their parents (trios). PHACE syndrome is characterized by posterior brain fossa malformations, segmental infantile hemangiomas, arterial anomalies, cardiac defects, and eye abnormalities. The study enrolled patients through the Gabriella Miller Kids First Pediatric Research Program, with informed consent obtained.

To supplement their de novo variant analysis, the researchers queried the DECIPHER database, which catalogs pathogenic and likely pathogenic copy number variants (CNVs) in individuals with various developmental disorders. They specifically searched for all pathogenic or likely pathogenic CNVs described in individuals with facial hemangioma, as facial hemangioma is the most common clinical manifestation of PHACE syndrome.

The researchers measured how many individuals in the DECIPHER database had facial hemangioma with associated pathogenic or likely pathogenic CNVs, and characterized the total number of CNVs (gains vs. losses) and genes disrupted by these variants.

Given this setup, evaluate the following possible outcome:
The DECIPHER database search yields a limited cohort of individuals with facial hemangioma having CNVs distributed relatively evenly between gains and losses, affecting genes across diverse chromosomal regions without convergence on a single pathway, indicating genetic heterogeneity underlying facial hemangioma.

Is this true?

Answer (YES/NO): NO